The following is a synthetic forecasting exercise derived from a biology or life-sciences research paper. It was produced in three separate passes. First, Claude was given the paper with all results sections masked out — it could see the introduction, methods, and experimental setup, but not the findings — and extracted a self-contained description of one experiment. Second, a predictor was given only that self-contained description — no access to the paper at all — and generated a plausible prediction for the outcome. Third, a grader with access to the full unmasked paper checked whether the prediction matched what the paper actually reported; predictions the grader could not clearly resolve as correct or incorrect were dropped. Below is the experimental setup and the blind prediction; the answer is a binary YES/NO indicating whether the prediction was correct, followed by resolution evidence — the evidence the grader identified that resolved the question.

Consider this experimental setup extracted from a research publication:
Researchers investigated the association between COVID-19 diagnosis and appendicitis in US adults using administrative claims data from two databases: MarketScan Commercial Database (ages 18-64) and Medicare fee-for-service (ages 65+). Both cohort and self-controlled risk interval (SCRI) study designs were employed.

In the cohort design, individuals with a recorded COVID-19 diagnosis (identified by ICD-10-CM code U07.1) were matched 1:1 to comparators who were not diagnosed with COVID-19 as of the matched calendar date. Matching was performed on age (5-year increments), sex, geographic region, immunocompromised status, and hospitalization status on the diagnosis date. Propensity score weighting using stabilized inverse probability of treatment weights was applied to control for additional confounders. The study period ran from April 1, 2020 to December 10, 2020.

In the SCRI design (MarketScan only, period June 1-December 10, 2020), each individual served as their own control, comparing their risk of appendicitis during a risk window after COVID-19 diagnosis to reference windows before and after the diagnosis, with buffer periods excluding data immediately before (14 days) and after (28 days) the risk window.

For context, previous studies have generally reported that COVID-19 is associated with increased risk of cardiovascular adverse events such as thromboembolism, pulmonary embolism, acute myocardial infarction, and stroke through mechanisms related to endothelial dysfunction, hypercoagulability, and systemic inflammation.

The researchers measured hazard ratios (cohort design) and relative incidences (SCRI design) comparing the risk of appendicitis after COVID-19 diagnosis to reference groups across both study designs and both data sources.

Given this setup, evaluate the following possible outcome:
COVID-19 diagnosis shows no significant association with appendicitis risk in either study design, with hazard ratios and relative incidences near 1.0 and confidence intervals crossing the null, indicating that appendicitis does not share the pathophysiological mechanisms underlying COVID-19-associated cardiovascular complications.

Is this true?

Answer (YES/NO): YES